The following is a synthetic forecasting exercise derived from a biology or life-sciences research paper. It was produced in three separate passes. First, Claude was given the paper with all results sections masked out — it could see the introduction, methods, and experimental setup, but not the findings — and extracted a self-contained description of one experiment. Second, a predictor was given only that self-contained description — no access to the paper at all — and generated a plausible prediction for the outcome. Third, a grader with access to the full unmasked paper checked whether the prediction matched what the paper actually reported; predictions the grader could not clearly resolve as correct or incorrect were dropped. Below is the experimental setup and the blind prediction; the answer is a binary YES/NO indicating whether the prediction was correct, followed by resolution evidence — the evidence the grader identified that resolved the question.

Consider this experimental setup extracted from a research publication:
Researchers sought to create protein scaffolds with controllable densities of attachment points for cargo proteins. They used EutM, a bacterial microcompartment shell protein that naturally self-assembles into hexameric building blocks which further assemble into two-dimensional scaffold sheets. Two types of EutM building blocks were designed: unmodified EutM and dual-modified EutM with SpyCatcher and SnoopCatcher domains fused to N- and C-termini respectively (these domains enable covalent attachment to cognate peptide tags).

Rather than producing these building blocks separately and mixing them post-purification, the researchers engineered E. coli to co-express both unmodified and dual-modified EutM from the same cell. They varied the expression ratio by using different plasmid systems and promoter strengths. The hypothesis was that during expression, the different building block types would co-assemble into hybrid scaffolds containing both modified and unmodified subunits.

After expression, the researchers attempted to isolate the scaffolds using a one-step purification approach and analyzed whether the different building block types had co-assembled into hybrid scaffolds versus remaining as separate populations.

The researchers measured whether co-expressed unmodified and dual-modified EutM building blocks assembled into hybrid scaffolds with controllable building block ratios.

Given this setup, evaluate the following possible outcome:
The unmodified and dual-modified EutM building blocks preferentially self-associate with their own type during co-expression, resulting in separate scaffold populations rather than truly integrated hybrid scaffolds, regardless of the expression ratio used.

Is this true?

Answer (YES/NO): NO